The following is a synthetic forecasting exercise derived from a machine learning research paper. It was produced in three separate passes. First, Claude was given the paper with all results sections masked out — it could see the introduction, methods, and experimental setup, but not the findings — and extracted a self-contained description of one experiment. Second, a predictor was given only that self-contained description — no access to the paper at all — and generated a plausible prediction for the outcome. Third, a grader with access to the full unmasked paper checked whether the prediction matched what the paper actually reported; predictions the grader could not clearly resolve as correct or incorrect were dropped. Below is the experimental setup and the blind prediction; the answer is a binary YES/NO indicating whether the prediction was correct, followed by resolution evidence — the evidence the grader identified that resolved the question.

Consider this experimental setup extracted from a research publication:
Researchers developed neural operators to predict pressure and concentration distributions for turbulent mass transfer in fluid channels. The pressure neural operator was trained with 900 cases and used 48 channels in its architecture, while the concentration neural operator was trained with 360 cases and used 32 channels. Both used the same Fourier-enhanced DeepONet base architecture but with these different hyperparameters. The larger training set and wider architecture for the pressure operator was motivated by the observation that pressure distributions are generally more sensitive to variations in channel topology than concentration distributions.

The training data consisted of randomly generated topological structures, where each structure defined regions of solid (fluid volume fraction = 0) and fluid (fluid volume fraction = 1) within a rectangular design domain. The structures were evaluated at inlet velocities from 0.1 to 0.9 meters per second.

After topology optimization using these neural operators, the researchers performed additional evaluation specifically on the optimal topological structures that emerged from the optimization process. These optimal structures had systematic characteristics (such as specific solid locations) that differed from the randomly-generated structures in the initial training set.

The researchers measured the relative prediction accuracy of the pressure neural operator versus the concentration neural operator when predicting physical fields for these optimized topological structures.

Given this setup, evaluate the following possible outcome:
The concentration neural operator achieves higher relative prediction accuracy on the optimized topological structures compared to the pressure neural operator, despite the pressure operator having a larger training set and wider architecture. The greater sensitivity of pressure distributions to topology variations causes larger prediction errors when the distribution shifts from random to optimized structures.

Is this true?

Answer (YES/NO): YES